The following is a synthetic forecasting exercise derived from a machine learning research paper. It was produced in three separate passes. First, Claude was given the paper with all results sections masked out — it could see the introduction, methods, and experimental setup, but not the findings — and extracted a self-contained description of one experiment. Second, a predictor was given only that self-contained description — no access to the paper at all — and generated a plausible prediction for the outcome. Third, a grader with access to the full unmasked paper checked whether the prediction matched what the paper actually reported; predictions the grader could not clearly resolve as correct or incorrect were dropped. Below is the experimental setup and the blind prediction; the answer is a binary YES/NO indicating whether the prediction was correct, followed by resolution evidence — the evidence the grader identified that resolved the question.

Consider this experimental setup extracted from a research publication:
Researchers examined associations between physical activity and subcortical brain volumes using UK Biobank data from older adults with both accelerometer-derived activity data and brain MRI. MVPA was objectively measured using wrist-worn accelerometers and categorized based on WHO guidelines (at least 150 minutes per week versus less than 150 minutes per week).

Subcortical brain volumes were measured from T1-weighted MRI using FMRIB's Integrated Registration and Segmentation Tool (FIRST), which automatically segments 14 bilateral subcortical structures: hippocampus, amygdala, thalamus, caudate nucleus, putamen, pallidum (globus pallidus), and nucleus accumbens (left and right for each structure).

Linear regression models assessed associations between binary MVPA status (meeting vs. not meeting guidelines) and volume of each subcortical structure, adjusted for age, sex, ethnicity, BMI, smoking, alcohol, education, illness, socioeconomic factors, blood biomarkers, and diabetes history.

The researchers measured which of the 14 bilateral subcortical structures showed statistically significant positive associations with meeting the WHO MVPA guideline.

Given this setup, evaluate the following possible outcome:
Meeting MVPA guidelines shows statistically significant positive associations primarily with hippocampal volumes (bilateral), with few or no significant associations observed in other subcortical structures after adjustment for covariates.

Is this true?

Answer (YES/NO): NO